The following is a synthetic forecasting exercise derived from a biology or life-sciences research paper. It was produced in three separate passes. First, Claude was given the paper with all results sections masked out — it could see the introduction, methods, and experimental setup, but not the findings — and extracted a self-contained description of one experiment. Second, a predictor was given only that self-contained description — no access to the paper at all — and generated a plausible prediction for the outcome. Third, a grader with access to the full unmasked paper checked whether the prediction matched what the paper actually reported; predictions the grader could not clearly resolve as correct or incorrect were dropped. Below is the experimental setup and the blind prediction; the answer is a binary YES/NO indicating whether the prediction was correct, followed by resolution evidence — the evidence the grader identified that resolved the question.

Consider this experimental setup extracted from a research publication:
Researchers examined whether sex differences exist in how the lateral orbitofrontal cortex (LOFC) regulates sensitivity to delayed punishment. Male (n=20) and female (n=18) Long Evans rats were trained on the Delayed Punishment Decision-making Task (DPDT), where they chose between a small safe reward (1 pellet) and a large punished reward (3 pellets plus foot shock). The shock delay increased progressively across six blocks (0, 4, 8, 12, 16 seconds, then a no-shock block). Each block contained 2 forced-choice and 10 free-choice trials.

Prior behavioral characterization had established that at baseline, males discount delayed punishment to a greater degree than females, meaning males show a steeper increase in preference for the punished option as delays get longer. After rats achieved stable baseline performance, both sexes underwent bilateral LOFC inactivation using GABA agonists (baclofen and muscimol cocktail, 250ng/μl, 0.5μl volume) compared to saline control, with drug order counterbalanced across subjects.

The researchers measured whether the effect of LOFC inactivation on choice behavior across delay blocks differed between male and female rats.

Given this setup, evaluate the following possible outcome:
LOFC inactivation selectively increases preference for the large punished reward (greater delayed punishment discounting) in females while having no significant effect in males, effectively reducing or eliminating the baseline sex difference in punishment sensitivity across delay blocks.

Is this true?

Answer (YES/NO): NO